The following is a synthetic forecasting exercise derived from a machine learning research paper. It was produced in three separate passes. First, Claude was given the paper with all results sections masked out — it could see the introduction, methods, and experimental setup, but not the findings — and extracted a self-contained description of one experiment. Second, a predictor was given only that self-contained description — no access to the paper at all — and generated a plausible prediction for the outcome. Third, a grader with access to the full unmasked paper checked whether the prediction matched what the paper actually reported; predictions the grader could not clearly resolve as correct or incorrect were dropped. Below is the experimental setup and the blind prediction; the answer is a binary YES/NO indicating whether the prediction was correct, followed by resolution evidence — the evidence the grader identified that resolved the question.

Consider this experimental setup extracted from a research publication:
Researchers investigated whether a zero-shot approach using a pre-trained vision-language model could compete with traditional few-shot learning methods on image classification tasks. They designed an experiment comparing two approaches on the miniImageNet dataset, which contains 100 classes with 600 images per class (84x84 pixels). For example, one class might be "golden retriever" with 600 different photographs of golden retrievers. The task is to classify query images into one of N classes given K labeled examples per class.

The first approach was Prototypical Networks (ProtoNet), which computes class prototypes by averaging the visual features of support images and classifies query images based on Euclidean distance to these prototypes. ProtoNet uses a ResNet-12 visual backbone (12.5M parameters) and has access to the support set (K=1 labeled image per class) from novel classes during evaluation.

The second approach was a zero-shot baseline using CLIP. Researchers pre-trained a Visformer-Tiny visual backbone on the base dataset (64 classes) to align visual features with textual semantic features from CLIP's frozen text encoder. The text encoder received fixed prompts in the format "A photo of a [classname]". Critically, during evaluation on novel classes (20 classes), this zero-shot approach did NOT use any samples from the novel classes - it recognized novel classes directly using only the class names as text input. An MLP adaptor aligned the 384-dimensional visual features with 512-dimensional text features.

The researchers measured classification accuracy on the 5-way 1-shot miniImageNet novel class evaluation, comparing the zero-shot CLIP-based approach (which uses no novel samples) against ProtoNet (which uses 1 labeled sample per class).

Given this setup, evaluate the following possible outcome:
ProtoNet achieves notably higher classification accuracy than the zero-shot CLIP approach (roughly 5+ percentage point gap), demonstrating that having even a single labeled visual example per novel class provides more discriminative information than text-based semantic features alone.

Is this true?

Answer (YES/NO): NO